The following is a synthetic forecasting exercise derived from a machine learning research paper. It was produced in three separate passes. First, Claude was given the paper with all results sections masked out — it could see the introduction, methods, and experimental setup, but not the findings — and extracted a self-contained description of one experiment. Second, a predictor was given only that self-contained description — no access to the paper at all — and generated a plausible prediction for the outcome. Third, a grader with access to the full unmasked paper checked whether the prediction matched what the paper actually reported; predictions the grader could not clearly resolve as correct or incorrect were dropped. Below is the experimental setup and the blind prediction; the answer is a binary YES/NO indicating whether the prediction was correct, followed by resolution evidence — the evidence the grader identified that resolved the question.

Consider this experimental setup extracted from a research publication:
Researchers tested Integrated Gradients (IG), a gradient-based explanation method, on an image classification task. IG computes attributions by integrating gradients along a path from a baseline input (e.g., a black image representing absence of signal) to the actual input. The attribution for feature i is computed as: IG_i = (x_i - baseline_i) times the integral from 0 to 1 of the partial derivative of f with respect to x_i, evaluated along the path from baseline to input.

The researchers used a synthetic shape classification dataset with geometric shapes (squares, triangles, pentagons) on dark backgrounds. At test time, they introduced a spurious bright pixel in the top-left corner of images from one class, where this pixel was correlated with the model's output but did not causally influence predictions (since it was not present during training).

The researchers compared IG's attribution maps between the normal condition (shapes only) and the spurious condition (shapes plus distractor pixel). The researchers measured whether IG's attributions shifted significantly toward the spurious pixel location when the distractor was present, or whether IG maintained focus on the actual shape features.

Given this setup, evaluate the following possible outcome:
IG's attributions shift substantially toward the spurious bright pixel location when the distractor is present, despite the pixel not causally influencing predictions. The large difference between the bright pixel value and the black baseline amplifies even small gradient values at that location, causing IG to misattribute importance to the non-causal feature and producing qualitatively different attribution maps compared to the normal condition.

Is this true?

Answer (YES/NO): YES